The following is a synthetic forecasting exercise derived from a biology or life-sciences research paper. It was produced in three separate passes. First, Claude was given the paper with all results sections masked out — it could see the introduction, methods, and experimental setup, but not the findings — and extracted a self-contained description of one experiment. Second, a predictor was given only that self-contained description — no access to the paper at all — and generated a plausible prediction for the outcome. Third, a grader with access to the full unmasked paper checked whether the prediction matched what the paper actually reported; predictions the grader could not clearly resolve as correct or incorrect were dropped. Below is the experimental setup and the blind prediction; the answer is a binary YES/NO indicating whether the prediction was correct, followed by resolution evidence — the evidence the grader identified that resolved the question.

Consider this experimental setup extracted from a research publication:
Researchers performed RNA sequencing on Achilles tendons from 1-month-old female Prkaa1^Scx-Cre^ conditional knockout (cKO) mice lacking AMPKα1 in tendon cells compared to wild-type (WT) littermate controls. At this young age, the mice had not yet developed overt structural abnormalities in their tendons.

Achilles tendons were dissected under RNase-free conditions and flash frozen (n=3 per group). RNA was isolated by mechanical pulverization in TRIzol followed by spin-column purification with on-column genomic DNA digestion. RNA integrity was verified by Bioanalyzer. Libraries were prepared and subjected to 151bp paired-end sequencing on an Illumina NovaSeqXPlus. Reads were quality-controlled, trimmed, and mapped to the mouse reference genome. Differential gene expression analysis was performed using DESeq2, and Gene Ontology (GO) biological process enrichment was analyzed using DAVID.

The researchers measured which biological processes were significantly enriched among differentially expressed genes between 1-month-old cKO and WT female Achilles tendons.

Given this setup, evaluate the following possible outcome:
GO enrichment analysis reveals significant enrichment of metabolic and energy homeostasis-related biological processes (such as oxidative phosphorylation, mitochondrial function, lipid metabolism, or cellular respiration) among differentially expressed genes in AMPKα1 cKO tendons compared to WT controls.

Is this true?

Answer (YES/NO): NO